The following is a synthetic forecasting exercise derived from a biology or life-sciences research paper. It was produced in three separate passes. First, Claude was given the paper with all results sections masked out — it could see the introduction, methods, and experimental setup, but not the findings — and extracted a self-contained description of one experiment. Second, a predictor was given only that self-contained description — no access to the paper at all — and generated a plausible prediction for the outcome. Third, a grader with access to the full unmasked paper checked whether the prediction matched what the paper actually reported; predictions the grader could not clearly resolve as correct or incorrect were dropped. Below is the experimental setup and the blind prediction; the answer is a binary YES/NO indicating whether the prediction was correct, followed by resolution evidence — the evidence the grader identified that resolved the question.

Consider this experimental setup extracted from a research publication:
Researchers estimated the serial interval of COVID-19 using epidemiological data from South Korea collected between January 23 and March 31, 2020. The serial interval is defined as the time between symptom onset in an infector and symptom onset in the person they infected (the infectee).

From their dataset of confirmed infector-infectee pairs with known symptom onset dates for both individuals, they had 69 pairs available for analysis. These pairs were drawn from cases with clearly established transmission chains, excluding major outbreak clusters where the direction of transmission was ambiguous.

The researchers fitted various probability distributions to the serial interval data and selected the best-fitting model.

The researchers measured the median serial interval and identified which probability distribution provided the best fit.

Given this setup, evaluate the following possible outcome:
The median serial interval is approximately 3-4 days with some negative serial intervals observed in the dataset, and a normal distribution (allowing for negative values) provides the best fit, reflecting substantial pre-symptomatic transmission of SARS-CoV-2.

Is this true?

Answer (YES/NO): NO